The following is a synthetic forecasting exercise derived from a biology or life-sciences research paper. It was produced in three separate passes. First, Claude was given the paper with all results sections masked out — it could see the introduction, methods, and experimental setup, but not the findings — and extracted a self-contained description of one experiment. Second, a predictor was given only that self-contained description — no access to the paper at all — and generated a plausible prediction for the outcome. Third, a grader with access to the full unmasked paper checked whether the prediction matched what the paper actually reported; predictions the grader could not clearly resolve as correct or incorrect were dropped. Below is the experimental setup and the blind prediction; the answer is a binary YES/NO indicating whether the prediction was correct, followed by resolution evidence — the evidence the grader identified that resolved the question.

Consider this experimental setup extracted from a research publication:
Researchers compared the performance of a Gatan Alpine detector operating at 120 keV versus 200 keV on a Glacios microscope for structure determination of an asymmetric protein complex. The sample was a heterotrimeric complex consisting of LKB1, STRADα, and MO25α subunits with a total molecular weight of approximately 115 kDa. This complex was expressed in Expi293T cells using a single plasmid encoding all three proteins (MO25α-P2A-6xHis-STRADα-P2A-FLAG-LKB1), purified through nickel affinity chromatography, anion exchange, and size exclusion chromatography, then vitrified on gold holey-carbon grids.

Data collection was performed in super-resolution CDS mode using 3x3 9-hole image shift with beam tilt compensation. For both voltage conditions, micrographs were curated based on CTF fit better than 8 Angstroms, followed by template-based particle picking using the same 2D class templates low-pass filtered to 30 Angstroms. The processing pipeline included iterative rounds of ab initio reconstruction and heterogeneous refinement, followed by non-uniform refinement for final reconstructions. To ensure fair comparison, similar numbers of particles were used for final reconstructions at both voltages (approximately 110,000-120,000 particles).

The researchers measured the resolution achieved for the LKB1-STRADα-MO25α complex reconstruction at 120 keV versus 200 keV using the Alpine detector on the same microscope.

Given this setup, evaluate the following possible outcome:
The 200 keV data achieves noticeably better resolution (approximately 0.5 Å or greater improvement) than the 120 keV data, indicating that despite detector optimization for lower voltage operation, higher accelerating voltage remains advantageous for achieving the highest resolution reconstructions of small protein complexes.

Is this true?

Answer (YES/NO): NO